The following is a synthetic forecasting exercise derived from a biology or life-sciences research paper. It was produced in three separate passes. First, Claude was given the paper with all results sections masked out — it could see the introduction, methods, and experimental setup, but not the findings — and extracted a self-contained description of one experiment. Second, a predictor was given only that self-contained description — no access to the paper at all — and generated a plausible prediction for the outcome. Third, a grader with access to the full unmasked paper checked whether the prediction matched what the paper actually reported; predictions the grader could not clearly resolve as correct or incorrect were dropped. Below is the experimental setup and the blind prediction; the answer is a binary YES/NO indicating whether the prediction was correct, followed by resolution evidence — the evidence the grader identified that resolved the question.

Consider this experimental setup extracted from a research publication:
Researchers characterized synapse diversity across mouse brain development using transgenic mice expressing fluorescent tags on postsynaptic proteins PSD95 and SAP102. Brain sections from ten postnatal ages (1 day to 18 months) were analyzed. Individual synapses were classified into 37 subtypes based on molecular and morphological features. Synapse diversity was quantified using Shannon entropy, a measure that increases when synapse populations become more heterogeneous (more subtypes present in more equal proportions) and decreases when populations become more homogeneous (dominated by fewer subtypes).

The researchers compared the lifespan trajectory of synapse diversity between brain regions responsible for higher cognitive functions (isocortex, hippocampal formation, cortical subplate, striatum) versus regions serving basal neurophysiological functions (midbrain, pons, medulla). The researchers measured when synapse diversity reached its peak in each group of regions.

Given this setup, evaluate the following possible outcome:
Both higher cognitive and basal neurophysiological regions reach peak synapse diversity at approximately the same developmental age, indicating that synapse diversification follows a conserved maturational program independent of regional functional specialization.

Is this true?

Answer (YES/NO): NO